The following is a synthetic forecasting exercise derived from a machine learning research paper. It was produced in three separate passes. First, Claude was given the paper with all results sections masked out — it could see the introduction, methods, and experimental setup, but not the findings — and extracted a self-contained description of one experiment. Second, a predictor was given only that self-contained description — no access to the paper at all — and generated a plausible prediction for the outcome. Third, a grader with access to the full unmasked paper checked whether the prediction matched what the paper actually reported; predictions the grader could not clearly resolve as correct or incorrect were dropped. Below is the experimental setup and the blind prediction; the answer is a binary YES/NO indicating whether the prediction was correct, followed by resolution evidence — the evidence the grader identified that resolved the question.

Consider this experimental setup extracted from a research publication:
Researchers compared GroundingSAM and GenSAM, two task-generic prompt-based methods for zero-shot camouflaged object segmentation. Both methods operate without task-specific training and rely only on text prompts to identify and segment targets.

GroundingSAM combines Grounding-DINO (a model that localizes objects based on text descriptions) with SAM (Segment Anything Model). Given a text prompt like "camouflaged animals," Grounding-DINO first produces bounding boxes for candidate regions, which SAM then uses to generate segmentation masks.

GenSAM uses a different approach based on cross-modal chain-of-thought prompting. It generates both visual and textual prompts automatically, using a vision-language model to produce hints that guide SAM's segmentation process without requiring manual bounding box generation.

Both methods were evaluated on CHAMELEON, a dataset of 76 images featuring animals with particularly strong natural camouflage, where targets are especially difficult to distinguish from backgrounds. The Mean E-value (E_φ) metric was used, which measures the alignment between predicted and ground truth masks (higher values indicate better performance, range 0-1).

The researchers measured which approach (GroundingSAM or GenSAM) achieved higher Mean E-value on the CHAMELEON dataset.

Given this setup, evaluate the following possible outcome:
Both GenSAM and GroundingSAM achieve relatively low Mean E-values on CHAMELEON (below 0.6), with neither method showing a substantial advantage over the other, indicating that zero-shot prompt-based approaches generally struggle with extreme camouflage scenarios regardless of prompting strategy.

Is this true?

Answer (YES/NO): NO